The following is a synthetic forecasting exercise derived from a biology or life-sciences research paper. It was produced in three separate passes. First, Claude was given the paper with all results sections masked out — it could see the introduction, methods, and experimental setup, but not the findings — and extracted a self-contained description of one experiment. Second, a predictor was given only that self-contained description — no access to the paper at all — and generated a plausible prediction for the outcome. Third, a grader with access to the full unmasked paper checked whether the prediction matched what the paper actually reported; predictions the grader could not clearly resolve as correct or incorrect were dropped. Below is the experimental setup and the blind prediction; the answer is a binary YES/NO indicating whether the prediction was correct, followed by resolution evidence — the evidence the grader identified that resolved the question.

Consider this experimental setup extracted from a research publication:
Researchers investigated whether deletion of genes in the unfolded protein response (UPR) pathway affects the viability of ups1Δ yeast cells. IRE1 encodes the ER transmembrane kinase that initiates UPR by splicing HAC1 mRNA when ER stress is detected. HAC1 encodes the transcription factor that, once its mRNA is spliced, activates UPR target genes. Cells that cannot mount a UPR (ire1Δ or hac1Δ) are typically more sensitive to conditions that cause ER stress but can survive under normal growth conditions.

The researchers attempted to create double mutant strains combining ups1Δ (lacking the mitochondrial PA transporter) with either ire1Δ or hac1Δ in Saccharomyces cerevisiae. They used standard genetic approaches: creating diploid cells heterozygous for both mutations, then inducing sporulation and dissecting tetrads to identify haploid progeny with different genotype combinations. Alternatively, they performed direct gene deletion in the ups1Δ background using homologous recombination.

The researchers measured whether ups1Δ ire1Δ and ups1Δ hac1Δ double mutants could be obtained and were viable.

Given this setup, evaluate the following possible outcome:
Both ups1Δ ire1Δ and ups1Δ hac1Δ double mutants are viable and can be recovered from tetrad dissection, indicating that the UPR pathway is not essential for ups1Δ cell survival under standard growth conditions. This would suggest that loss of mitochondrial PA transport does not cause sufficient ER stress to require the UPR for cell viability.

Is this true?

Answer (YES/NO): YES